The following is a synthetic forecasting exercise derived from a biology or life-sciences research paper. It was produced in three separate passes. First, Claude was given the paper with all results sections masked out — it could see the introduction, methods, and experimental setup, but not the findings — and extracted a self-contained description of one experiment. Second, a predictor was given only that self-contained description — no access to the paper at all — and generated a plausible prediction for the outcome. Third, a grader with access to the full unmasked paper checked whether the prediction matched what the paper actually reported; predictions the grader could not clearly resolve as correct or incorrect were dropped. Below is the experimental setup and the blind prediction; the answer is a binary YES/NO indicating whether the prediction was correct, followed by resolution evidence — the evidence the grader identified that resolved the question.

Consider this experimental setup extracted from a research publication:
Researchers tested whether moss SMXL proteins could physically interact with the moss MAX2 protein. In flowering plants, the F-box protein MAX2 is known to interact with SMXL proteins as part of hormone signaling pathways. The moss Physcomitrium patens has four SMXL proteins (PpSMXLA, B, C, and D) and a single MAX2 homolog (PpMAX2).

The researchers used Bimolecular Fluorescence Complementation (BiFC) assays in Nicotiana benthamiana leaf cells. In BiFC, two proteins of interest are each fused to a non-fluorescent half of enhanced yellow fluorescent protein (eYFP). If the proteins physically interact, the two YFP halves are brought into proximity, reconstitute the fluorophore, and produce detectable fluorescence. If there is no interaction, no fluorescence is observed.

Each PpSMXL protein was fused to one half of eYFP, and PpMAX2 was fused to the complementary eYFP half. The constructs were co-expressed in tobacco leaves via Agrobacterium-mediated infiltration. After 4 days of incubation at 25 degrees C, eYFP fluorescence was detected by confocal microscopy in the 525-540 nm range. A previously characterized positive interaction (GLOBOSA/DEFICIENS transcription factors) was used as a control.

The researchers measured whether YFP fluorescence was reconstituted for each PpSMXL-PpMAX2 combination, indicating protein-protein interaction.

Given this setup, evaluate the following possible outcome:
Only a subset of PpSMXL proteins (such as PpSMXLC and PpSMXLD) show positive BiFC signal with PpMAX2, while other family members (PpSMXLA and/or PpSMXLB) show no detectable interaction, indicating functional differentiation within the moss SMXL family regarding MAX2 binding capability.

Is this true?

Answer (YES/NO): NO